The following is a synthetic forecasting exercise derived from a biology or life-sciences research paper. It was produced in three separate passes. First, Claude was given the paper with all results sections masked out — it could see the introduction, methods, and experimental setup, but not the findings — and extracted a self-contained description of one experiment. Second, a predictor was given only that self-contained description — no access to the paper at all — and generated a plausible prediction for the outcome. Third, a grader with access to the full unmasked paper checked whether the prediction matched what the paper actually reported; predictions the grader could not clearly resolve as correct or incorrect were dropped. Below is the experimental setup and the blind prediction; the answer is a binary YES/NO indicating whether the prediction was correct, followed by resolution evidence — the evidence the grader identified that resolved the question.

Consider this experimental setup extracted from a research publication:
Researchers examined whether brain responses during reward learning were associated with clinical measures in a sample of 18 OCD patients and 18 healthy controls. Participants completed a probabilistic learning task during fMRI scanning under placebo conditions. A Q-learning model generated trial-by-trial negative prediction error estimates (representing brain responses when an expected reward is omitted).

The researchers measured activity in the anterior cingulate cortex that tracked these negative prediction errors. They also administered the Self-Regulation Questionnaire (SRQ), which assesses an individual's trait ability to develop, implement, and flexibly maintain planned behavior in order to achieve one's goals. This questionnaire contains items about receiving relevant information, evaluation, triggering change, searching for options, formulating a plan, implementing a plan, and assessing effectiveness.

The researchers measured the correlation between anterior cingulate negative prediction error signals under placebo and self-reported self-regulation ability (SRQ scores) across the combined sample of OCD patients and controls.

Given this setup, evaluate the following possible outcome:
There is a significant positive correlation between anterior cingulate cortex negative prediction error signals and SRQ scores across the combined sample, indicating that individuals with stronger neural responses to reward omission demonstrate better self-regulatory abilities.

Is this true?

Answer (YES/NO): NO